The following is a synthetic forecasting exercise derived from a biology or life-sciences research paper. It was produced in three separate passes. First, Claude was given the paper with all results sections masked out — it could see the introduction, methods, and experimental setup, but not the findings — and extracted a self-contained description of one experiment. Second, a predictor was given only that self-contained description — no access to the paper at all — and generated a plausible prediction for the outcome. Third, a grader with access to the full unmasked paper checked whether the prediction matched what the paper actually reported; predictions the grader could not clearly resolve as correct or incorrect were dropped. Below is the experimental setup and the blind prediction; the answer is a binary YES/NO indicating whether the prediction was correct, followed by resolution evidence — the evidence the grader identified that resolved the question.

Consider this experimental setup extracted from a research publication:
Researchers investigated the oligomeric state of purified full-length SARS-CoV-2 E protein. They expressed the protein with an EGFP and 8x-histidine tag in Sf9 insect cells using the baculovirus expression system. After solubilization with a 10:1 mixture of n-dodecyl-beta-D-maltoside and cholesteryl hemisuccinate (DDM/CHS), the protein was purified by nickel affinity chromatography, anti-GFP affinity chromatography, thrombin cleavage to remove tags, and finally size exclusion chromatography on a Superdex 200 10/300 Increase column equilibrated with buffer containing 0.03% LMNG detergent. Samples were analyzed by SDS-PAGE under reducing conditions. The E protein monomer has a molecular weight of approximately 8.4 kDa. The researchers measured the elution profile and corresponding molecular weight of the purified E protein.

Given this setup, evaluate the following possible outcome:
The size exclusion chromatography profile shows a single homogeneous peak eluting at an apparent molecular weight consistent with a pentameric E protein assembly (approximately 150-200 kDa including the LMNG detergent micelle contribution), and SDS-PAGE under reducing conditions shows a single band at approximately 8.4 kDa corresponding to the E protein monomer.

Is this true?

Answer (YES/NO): NO